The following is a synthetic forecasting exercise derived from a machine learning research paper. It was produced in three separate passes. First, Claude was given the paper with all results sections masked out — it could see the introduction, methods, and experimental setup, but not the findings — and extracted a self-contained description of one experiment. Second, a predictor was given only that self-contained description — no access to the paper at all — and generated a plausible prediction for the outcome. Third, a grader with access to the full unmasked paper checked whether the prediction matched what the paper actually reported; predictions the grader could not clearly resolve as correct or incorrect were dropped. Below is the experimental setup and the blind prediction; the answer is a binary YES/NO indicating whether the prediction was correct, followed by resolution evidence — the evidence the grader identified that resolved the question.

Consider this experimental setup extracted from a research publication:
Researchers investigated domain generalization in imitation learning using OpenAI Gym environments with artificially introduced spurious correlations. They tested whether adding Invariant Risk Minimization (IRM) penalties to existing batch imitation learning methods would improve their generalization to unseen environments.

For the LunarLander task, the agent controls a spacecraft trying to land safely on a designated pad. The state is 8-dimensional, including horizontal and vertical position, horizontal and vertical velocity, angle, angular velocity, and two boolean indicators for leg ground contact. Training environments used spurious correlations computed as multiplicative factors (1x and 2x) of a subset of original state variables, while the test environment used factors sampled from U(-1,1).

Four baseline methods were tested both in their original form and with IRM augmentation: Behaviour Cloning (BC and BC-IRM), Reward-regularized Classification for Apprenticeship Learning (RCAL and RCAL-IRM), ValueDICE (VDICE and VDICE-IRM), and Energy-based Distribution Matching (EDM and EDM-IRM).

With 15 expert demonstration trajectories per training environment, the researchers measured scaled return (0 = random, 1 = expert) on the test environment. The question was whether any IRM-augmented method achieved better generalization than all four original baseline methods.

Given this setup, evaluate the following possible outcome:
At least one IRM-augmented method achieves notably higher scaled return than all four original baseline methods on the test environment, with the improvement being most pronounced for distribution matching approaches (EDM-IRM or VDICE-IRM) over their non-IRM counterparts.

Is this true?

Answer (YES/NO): NO